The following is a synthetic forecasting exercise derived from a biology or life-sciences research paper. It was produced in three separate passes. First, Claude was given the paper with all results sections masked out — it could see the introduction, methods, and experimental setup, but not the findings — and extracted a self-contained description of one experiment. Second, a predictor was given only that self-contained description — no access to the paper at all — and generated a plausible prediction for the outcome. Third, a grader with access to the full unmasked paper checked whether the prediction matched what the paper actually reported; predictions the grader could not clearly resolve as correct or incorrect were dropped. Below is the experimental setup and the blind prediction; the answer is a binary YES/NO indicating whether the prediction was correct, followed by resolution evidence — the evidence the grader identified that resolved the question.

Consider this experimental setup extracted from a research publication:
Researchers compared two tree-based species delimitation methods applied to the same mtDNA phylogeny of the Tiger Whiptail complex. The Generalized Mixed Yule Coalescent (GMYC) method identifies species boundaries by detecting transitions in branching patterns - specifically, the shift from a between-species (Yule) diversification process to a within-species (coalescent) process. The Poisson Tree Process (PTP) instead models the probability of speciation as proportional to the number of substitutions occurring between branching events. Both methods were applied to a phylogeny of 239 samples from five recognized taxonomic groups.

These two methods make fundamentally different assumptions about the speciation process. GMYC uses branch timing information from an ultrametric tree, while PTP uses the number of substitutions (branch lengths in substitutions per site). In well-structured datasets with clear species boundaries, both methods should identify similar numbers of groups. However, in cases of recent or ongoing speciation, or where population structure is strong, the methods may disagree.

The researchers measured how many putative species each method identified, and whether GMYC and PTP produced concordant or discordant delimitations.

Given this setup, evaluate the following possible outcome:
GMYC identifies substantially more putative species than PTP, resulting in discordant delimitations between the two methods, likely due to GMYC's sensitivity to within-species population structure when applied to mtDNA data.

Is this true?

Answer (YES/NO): NO